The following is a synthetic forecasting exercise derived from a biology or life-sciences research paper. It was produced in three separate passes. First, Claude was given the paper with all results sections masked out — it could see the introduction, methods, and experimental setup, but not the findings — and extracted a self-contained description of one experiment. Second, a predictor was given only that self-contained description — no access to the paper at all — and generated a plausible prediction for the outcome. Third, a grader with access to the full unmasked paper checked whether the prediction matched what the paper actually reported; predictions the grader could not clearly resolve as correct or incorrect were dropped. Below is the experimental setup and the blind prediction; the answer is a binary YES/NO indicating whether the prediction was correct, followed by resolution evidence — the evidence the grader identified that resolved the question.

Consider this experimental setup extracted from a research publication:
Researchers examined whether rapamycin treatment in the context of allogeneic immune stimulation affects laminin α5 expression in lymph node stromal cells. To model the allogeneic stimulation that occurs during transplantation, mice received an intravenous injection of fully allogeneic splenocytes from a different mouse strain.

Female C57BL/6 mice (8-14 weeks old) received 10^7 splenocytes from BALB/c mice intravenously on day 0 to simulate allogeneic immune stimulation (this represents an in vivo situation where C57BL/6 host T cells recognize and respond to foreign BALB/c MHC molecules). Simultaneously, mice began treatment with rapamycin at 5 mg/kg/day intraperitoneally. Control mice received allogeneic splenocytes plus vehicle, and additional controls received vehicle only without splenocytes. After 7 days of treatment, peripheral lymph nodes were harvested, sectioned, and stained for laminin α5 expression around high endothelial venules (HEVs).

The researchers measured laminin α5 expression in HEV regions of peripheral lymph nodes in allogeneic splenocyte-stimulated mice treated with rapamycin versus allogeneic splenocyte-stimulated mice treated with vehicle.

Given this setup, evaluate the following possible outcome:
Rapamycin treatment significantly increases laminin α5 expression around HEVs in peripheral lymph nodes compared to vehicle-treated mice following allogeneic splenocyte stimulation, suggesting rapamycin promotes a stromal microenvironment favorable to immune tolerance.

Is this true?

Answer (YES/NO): NO